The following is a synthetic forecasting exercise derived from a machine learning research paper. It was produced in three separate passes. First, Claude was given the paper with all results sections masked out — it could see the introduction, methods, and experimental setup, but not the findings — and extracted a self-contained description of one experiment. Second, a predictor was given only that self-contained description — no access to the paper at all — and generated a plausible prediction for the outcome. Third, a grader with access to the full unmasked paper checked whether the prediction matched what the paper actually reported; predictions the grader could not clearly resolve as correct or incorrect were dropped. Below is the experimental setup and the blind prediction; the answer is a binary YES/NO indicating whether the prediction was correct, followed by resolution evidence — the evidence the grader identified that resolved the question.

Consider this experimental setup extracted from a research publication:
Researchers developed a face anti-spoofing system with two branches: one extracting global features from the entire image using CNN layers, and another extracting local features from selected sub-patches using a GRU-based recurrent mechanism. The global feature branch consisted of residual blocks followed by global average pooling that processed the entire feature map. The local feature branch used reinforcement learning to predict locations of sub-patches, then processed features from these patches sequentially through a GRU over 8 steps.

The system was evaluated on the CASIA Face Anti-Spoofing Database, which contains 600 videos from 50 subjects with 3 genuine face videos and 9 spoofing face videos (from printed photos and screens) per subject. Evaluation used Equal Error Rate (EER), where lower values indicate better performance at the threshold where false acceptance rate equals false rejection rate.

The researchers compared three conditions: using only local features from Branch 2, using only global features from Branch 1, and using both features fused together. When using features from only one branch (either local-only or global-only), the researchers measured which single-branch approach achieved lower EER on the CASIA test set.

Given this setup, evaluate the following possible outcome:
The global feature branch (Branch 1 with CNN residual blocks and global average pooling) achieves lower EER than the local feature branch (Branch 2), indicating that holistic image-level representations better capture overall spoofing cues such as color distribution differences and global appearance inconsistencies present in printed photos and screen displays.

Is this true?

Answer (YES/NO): YES